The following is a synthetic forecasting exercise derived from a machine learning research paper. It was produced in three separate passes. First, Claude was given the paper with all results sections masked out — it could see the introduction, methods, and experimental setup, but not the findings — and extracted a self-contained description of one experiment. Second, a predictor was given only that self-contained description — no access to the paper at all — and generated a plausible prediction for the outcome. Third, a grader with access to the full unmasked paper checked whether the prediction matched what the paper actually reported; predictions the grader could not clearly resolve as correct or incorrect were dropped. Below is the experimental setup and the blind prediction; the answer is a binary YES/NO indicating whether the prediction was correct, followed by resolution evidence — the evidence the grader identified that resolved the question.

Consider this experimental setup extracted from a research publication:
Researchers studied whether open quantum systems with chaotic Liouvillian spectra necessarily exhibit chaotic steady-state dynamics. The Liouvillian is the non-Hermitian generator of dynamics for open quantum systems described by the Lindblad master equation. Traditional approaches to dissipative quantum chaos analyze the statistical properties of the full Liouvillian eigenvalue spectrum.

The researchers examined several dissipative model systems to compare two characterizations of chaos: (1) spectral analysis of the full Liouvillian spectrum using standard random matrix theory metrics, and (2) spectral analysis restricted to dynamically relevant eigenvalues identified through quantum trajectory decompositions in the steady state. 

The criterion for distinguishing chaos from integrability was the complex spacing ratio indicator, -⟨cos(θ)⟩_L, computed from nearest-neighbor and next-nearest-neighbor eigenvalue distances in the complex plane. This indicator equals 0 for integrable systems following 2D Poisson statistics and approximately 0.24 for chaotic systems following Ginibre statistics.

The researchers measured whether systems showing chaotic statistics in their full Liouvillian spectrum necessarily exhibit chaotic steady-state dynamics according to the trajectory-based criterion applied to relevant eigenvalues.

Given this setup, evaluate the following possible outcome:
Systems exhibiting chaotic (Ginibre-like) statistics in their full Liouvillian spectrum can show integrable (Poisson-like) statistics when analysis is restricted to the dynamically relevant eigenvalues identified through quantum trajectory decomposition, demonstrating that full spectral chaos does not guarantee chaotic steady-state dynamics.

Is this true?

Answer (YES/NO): YES